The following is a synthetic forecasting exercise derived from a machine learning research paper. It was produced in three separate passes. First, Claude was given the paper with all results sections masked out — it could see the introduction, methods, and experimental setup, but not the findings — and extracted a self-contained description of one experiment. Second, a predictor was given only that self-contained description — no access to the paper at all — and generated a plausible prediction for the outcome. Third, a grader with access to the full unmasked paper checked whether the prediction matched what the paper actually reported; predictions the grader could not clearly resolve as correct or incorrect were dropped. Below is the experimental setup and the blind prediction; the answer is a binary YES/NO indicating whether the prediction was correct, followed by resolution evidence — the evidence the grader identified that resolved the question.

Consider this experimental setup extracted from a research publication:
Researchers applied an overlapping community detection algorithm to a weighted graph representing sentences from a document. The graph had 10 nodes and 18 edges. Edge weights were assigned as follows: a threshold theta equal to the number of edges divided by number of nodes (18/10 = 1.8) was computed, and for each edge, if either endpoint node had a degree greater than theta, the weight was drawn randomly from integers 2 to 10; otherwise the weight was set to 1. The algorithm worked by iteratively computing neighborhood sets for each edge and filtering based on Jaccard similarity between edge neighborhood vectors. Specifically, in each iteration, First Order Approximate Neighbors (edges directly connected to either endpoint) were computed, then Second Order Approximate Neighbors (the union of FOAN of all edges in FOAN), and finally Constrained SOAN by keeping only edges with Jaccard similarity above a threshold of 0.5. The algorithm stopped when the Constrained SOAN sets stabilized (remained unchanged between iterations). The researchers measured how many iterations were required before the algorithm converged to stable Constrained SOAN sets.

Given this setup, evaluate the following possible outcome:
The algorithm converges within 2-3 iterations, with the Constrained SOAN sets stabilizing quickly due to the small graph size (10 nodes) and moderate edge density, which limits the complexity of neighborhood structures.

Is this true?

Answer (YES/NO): NO